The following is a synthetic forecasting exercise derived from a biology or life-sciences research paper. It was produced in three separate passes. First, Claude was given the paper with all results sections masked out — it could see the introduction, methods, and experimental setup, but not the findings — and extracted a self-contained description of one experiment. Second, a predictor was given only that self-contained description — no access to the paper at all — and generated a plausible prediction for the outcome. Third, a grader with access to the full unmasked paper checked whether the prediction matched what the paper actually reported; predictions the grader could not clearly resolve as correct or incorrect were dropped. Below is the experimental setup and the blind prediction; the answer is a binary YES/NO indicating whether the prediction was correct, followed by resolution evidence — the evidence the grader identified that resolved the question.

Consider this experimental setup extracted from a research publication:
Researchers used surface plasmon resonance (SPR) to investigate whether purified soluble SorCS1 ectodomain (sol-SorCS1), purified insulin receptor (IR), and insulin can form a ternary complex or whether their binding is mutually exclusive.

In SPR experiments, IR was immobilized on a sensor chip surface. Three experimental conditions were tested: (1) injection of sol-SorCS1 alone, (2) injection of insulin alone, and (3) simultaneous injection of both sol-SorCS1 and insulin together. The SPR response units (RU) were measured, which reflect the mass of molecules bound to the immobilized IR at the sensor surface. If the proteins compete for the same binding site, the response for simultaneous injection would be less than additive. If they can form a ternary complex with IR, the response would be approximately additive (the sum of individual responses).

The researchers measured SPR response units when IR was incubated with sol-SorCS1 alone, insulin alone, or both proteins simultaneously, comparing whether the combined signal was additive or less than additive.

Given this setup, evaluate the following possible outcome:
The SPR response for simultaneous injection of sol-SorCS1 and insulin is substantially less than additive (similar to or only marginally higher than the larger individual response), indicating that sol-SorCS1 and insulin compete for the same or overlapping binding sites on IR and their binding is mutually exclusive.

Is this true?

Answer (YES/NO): NO